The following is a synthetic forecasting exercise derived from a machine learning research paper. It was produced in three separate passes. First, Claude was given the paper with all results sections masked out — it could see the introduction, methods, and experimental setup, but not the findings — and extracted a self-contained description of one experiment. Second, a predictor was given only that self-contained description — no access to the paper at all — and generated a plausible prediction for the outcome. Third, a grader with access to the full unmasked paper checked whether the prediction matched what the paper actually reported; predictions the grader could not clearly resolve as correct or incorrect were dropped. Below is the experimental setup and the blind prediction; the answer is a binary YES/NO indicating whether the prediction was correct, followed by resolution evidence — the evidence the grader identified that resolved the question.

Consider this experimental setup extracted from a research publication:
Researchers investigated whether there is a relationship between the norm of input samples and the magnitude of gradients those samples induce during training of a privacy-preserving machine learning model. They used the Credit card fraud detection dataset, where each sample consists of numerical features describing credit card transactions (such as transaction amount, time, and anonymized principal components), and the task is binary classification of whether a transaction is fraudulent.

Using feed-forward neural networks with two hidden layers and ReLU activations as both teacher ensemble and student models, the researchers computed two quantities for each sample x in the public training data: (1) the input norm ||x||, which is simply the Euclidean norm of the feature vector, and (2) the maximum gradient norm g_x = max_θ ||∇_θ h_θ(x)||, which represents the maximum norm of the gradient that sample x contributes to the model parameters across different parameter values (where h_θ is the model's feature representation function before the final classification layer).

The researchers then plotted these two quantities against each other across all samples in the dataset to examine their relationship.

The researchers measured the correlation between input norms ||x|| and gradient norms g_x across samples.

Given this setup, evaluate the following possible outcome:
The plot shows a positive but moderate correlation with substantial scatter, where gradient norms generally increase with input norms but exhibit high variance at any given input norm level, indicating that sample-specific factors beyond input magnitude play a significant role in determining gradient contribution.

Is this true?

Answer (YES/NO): NO